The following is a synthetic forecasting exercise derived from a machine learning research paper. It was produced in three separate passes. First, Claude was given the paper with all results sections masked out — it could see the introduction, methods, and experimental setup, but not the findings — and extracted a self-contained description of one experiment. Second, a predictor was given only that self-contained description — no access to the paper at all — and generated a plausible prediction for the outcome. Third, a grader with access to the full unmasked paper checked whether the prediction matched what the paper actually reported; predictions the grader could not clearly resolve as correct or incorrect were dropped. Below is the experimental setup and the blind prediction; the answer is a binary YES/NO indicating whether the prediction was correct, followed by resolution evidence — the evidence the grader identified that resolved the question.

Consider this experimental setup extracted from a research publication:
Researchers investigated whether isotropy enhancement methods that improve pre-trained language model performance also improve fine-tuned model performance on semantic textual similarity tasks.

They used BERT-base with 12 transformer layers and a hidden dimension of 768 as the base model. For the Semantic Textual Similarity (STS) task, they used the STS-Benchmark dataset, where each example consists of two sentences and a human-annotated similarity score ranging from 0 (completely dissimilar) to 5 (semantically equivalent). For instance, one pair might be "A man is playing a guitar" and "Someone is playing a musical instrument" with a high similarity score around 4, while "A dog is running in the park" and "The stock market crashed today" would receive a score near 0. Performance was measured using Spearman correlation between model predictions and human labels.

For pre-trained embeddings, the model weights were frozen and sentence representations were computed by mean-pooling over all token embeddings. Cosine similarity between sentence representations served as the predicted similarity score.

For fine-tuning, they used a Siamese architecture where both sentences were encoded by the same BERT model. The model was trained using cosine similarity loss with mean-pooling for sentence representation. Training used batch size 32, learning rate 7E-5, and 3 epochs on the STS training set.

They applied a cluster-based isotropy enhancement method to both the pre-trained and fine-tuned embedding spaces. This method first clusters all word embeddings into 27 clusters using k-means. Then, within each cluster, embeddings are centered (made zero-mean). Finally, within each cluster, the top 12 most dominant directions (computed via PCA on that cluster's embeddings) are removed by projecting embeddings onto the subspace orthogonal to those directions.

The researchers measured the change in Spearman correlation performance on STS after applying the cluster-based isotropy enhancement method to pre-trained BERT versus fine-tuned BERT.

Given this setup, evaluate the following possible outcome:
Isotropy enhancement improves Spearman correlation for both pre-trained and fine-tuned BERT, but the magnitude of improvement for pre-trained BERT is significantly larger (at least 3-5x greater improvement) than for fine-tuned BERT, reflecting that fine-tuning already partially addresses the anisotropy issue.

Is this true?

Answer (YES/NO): NO